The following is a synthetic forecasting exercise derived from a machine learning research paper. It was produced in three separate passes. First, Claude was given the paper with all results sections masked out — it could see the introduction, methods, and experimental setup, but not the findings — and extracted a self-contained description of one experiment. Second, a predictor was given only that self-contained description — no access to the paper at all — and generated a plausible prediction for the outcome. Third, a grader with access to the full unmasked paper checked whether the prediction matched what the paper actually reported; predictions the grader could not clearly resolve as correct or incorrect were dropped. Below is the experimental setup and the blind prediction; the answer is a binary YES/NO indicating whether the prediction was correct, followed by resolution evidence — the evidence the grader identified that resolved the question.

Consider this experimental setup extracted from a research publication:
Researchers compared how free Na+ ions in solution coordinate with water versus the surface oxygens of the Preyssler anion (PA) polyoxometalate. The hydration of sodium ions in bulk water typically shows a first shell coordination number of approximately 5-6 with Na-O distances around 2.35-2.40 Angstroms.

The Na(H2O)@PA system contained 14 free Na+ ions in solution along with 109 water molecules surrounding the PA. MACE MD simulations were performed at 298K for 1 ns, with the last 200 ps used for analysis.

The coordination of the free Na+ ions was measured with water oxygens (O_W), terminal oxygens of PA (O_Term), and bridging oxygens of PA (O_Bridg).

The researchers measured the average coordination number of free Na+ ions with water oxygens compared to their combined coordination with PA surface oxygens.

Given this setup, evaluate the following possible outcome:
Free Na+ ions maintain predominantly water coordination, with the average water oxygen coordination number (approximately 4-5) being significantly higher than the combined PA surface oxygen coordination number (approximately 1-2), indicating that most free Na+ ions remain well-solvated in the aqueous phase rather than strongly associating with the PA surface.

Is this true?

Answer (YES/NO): NO